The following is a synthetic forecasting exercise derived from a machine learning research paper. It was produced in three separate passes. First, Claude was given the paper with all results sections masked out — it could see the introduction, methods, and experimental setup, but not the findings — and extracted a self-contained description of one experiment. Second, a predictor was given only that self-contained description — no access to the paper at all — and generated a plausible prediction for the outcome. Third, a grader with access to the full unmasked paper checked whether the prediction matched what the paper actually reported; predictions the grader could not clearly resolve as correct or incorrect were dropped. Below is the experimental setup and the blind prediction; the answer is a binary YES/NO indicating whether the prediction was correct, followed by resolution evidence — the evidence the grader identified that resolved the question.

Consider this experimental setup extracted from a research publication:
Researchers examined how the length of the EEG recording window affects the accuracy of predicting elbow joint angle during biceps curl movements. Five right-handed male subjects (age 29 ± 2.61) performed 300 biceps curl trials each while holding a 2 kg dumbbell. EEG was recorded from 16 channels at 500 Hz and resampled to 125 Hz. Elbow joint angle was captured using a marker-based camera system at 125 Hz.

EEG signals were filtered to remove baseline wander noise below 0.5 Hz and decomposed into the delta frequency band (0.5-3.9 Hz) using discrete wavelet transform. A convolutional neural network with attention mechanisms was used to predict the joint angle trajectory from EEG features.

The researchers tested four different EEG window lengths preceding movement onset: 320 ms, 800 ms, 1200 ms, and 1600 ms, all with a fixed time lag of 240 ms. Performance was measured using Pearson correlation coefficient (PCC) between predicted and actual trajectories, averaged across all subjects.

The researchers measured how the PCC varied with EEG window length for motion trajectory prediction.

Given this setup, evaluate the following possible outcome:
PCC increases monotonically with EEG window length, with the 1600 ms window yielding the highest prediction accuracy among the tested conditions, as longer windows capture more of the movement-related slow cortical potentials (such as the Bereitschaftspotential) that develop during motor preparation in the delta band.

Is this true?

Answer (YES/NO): YES